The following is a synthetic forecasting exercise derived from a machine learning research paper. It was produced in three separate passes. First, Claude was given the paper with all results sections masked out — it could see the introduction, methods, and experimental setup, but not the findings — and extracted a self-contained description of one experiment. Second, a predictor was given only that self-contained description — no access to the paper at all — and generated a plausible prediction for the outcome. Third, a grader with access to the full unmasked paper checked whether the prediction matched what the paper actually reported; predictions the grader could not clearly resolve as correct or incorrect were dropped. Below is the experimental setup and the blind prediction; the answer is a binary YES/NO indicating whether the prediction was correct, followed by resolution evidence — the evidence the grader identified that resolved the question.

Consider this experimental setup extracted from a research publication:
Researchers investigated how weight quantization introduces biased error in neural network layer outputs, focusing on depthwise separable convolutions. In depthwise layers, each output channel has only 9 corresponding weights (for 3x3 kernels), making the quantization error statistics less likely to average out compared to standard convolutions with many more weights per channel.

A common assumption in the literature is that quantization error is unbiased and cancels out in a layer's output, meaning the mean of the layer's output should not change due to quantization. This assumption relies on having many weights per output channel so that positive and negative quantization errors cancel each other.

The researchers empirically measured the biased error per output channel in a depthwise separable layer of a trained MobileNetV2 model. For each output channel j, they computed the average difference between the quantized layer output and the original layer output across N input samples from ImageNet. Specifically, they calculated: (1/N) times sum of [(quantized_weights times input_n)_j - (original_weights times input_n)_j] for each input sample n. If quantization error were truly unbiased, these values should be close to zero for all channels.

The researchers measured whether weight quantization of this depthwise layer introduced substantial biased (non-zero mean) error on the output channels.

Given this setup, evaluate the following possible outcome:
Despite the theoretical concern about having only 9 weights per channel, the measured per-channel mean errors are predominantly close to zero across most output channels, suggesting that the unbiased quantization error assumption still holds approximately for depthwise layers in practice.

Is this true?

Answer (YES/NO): NO